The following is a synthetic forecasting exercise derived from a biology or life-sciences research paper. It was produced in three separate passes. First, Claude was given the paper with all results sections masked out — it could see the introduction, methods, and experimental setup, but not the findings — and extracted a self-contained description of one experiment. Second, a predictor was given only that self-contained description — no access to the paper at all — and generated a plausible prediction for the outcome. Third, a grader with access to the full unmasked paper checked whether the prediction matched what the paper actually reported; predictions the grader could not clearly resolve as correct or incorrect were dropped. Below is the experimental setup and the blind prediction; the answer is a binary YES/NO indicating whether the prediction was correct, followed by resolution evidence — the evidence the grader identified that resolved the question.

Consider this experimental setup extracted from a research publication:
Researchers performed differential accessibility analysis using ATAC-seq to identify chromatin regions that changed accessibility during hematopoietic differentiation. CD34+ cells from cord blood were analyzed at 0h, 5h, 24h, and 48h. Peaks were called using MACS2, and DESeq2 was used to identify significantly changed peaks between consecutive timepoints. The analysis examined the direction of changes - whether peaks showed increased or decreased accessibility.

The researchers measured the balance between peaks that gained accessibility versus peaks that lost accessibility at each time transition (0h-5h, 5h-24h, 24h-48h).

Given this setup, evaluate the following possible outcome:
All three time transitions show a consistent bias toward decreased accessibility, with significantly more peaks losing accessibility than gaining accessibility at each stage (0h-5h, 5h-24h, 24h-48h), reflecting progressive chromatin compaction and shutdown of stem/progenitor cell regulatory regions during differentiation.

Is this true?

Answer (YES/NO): NO